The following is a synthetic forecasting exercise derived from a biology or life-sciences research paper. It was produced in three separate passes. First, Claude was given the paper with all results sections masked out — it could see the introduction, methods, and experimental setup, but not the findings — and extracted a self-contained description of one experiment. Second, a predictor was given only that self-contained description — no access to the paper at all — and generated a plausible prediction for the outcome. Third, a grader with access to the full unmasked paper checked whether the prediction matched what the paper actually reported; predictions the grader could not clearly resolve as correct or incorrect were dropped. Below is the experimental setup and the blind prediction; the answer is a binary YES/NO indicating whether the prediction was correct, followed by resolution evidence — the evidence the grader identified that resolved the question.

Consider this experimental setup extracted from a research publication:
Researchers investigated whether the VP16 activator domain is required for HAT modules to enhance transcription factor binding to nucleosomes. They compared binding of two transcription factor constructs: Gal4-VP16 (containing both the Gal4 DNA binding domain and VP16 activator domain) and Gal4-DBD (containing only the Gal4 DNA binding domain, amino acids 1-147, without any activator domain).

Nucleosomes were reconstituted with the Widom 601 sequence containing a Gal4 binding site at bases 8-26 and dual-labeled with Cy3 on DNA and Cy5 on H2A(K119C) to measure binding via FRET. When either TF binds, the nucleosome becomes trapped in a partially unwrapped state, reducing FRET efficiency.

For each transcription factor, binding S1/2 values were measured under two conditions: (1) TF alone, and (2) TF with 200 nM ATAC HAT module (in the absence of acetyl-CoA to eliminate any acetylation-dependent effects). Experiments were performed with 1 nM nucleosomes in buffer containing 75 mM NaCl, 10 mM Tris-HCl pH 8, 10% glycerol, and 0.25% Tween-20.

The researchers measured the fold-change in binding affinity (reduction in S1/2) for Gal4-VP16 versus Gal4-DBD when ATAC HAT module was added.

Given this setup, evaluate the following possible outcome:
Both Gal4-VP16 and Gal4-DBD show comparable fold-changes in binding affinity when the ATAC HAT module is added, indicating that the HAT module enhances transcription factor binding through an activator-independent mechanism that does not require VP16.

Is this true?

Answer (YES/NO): NO